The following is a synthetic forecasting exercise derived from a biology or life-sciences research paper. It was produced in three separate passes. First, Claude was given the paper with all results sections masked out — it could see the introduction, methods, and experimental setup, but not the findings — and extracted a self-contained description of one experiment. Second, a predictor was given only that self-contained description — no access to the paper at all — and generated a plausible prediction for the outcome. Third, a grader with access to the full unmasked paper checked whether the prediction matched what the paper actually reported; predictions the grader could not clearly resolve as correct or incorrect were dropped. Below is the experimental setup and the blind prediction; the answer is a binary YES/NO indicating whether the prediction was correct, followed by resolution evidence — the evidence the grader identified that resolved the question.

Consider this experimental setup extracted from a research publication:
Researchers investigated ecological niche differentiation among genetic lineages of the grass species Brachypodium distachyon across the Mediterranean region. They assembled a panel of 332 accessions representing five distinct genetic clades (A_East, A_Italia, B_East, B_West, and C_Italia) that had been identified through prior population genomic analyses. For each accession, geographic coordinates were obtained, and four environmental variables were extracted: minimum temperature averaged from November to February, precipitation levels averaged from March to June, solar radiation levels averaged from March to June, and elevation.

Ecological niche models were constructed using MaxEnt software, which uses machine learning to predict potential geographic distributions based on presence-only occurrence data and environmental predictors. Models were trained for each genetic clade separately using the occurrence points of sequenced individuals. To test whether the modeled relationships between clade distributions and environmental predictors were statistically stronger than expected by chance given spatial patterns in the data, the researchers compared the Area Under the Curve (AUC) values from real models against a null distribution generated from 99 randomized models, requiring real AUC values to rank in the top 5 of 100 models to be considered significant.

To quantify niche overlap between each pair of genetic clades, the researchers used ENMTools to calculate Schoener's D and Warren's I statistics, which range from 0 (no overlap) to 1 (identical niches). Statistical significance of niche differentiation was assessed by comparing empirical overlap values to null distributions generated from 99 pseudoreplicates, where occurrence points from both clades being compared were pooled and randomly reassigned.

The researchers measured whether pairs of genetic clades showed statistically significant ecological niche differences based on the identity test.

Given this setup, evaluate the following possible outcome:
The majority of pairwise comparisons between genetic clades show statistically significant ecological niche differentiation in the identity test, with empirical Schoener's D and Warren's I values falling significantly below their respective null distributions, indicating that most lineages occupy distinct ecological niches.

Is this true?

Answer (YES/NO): YES